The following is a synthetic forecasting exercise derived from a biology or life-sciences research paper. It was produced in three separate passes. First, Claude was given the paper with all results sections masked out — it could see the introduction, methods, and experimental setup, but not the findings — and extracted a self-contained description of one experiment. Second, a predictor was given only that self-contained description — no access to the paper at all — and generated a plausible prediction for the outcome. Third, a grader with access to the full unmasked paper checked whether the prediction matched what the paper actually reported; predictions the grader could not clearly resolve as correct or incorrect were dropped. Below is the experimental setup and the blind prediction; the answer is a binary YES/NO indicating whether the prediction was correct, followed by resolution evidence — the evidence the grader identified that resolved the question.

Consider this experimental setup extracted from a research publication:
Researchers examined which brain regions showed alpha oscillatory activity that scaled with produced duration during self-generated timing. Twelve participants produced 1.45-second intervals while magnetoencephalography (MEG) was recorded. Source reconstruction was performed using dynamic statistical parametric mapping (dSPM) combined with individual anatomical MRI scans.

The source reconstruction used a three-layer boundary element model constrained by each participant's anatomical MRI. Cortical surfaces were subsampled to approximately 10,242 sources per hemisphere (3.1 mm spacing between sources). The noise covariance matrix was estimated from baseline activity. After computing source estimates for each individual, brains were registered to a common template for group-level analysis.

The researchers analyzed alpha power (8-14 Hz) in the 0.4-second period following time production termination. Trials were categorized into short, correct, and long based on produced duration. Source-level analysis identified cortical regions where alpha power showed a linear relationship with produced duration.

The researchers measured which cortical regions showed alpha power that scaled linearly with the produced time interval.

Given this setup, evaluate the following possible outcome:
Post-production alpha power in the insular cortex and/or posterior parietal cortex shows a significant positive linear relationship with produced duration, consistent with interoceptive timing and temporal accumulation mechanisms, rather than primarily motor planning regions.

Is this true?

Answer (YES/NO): NO